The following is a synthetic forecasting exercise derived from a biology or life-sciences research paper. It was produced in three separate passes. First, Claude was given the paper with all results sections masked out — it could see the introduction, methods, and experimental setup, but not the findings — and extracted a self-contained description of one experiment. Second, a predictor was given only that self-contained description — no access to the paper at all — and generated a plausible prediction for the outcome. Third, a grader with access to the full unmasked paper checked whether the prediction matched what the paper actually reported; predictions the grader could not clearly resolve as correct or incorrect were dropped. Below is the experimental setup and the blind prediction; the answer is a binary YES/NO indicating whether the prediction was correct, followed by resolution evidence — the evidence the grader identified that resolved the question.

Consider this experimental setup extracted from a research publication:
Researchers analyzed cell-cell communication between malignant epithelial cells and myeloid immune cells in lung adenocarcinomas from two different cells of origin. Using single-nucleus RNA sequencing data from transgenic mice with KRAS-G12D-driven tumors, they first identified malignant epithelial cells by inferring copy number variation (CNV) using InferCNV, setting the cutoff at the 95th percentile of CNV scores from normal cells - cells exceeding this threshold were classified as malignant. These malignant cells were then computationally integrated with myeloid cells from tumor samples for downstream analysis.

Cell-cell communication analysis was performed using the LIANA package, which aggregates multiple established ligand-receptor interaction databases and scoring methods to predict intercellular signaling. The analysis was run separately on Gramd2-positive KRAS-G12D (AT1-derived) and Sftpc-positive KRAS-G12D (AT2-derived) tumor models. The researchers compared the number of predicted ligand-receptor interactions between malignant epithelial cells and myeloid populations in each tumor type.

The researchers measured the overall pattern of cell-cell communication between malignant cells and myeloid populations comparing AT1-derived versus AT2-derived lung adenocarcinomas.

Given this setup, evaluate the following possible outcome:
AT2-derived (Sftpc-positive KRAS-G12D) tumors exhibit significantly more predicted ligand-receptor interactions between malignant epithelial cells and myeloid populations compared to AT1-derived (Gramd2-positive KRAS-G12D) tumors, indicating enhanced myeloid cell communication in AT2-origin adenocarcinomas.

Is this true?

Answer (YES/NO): NO